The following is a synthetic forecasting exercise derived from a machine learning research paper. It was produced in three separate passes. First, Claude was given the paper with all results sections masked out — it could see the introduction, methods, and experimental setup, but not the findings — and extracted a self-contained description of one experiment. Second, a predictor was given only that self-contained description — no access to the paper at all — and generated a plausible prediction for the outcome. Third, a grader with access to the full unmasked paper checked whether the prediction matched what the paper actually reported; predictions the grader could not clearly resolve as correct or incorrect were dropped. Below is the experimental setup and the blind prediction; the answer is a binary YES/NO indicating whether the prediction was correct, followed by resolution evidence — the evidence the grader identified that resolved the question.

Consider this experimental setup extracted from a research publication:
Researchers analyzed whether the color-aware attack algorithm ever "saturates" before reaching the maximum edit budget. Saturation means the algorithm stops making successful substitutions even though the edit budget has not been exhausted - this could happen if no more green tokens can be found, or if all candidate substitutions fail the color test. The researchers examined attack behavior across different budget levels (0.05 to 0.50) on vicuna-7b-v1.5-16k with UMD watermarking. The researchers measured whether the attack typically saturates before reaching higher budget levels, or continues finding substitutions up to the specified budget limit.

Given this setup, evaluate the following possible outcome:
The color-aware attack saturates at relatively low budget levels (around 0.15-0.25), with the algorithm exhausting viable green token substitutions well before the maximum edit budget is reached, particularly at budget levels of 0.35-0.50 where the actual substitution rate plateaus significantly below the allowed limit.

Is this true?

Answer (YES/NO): NO